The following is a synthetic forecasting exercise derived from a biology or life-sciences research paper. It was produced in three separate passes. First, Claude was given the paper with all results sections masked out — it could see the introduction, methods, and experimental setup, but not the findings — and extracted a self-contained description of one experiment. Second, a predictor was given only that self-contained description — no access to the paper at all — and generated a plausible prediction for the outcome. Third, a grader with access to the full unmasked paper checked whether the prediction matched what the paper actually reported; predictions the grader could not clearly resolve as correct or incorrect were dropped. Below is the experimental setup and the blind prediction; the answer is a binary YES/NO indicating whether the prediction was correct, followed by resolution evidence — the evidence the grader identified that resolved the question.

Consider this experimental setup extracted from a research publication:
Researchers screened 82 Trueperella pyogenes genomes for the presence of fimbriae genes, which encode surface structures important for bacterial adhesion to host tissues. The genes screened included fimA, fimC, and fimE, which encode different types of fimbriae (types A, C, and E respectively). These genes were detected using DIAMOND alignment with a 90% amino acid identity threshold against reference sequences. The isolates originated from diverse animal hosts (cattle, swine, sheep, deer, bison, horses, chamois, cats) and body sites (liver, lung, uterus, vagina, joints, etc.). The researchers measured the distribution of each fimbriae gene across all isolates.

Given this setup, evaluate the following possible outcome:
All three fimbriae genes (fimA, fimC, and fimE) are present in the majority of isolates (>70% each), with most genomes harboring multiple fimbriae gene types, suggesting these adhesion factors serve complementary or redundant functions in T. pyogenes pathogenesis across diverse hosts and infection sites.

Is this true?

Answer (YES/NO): NO